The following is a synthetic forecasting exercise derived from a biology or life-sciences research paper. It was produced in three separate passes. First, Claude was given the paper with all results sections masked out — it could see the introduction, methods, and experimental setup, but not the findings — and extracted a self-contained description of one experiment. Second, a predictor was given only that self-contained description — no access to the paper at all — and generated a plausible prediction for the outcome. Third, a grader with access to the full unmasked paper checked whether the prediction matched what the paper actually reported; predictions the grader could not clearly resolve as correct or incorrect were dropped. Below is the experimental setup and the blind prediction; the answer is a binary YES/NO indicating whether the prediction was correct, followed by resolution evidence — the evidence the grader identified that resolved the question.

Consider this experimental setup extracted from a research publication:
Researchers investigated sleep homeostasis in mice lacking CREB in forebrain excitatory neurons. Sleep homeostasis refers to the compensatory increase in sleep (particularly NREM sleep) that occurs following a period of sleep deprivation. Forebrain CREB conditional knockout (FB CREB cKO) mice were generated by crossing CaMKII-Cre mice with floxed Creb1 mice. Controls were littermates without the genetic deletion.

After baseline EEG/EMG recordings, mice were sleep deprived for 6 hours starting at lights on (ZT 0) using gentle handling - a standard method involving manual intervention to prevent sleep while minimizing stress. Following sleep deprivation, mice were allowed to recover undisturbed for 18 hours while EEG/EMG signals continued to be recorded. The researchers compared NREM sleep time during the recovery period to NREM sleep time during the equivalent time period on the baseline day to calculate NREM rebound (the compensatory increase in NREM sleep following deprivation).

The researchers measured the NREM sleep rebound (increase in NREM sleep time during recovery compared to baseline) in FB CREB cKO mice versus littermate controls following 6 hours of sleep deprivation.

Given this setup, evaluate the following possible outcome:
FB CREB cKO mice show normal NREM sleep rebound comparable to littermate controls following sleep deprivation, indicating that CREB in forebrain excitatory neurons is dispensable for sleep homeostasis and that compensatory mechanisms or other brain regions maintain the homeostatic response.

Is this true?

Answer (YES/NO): NO